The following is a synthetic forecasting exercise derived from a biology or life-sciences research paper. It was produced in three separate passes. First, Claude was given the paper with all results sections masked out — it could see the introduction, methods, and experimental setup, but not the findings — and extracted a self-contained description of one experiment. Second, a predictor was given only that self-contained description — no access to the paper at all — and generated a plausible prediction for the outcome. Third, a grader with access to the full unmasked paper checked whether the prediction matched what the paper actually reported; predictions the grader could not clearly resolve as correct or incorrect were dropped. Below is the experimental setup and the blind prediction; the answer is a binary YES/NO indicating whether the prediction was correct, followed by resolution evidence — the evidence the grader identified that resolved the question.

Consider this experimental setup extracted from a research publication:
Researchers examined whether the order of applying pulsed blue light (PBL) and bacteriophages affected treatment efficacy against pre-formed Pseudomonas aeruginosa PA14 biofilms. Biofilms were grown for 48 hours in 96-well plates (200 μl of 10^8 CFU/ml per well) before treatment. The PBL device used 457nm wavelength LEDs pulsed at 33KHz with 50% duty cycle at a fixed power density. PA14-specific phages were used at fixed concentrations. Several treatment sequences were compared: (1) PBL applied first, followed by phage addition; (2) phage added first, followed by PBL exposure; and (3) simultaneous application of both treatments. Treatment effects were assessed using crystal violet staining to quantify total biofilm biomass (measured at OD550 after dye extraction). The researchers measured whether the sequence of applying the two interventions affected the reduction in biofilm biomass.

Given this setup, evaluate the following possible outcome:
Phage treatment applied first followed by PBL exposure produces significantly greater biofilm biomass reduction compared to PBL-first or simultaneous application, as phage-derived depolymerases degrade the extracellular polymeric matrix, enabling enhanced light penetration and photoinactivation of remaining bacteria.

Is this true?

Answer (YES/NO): YES